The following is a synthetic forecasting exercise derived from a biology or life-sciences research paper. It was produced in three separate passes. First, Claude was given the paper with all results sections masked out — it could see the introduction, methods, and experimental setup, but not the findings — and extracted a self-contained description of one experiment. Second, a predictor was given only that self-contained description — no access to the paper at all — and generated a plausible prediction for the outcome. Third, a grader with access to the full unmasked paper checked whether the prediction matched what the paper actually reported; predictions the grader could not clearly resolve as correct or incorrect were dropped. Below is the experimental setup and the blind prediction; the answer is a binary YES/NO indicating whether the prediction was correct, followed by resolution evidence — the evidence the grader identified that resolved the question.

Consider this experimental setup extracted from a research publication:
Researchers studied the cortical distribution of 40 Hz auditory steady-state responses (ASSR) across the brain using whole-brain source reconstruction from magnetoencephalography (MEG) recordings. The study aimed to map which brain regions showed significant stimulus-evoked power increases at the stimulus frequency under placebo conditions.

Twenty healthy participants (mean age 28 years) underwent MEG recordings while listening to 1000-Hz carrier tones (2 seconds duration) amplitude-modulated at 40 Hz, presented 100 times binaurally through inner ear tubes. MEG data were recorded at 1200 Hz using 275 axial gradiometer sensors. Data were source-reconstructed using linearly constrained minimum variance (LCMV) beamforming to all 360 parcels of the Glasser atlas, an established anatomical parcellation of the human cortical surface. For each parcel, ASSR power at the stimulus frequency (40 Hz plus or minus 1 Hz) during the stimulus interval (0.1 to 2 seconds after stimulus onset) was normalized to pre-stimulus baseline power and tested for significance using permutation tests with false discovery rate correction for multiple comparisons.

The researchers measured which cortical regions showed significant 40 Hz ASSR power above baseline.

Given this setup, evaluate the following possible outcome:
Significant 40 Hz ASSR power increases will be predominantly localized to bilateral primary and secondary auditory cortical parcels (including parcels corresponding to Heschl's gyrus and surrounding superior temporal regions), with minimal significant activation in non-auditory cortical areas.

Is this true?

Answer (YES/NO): NO